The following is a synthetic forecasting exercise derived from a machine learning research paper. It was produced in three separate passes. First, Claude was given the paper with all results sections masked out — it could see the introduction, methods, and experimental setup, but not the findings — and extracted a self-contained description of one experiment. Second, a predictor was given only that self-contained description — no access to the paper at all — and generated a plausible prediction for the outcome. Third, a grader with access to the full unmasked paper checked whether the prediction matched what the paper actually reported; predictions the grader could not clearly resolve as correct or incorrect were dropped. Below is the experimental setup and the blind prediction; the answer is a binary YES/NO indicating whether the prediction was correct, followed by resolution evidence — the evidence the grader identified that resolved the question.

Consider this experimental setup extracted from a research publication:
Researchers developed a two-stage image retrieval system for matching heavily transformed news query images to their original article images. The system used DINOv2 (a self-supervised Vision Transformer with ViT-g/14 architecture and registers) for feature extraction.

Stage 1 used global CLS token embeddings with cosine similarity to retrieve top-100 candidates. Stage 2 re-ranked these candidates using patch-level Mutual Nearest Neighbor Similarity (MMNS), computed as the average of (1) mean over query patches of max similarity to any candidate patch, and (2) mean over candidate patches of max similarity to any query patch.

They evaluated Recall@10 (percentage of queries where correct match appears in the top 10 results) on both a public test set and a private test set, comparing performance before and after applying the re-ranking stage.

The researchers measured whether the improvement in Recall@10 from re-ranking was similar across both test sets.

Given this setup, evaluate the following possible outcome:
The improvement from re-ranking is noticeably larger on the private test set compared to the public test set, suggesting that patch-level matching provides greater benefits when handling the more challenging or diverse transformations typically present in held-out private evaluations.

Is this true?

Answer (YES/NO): YES